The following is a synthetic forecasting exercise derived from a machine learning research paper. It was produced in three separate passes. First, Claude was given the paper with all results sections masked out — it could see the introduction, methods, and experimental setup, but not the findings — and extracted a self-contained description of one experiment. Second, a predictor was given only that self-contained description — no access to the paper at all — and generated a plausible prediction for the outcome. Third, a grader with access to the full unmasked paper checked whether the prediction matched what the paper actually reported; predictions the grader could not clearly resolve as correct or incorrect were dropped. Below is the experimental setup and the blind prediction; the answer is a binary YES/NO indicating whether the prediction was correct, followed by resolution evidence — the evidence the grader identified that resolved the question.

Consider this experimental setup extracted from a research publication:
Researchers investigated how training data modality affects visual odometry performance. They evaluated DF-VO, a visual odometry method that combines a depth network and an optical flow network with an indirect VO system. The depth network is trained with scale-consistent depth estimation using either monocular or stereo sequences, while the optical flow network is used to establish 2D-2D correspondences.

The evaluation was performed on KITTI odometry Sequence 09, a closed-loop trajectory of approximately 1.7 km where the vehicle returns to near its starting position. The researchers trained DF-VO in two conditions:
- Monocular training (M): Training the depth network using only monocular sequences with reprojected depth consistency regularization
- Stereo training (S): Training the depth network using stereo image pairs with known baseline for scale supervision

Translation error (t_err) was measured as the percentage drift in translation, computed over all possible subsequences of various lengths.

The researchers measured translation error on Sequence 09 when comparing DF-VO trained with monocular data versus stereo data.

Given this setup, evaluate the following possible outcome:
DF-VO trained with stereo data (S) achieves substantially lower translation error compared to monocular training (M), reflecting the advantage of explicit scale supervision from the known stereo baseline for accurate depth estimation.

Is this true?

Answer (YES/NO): NO